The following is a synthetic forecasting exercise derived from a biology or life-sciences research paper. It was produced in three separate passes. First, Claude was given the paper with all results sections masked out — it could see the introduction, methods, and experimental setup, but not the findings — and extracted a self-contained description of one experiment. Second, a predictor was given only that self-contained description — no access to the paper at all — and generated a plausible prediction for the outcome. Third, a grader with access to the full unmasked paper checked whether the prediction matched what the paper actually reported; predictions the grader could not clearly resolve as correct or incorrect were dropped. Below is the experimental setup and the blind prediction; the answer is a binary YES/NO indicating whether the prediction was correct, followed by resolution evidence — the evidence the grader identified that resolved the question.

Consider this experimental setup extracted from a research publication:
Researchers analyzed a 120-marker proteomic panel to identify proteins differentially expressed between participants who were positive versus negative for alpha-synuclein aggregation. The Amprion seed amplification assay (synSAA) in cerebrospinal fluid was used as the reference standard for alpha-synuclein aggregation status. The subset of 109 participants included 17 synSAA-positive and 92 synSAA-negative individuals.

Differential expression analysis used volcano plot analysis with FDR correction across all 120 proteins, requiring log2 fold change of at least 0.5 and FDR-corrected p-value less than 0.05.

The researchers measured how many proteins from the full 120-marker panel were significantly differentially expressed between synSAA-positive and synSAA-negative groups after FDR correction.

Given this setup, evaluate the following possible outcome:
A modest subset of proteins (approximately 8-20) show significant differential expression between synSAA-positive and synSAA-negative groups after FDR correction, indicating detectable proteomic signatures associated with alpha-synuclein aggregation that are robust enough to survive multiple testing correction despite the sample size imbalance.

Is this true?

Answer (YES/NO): NO